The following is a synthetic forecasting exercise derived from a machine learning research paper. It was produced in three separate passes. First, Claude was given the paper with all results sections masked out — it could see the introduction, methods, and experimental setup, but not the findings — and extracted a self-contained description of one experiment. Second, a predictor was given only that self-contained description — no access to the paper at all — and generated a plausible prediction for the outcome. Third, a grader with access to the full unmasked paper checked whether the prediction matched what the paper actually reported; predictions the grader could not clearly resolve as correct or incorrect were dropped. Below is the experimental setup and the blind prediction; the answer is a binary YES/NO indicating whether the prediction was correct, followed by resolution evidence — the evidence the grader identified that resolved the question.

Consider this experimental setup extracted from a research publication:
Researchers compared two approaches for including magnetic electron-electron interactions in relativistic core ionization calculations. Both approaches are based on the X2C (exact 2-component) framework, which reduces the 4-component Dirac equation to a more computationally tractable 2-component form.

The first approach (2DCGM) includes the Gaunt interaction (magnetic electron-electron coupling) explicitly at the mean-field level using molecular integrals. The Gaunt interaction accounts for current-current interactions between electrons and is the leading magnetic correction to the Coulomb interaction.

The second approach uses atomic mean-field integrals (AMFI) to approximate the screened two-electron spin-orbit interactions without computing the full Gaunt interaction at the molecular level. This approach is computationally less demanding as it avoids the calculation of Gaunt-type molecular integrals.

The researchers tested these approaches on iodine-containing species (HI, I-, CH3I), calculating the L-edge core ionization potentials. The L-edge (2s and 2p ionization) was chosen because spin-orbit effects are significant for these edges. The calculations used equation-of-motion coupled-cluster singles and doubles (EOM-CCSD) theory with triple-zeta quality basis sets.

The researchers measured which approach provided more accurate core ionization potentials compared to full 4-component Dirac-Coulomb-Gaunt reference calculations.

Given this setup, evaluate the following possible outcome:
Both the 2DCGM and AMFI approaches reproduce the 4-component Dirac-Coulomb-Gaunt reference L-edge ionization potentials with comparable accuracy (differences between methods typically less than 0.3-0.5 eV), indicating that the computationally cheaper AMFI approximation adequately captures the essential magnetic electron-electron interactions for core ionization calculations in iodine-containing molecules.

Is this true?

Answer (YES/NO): NO